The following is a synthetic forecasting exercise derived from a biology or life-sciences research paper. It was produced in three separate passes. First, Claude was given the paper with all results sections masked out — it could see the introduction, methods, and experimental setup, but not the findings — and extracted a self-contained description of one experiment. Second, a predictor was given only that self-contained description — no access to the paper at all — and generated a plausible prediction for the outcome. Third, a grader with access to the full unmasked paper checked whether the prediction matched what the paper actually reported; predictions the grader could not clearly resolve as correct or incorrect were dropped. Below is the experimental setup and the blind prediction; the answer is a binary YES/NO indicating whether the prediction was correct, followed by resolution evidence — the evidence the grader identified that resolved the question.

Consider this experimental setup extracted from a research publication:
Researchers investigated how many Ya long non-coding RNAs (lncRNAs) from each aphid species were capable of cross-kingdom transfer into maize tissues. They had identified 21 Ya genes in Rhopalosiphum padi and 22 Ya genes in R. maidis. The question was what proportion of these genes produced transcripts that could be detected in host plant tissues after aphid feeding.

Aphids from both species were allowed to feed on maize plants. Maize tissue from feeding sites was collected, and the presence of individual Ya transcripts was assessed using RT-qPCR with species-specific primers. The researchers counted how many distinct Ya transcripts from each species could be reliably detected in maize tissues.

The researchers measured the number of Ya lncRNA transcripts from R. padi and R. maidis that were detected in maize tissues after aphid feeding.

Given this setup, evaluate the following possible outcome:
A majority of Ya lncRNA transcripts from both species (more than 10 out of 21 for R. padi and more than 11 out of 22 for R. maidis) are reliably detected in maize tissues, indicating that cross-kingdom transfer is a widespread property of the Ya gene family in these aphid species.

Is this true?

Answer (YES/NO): NO